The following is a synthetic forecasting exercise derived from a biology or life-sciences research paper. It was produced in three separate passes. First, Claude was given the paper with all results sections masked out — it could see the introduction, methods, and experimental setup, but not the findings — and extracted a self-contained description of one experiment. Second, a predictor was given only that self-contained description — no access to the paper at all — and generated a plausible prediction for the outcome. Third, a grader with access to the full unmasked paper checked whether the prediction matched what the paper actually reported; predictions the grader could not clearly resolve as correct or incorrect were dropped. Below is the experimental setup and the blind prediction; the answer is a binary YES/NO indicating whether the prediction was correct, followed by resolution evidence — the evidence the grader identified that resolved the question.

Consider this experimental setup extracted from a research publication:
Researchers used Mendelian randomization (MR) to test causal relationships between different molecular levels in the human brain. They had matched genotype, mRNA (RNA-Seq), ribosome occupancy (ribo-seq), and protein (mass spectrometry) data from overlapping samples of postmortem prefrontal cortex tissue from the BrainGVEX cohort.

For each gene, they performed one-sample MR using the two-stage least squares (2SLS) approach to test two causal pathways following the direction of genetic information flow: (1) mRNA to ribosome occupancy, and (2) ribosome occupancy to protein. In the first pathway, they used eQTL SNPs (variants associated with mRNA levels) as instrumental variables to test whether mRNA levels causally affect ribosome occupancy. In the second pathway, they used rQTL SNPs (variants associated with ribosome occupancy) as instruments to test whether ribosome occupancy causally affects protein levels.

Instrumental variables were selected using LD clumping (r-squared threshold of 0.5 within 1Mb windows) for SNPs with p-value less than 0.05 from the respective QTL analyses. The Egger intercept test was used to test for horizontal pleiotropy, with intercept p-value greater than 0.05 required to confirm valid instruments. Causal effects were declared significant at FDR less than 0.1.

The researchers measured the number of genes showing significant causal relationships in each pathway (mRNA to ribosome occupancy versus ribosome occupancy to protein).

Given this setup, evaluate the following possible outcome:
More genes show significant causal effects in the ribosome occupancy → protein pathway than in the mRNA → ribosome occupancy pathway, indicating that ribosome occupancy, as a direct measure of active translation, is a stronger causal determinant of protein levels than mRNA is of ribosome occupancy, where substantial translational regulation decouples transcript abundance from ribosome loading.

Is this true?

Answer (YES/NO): NO